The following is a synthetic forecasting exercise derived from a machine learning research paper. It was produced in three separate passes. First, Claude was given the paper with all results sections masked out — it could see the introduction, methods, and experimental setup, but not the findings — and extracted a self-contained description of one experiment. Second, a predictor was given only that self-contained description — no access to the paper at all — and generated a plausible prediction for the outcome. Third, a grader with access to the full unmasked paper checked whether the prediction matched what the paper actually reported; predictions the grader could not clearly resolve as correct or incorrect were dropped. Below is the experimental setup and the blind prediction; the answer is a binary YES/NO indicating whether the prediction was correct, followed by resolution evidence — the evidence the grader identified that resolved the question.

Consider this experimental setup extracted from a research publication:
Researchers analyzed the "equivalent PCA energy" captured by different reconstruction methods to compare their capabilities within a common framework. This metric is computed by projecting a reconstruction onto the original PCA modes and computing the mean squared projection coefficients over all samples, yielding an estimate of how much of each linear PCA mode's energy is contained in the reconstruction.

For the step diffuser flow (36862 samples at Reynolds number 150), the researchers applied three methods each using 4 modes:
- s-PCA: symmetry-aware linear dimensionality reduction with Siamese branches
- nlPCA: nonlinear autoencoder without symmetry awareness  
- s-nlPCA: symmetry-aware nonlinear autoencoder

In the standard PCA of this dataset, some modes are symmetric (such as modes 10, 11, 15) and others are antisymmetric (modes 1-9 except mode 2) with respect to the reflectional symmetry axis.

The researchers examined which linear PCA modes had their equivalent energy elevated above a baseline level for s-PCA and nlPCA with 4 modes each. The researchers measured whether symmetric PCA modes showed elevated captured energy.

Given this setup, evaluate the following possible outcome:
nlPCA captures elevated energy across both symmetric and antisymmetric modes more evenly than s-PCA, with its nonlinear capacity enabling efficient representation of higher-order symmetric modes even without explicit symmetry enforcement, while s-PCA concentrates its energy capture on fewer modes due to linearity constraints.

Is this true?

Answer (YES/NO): NO